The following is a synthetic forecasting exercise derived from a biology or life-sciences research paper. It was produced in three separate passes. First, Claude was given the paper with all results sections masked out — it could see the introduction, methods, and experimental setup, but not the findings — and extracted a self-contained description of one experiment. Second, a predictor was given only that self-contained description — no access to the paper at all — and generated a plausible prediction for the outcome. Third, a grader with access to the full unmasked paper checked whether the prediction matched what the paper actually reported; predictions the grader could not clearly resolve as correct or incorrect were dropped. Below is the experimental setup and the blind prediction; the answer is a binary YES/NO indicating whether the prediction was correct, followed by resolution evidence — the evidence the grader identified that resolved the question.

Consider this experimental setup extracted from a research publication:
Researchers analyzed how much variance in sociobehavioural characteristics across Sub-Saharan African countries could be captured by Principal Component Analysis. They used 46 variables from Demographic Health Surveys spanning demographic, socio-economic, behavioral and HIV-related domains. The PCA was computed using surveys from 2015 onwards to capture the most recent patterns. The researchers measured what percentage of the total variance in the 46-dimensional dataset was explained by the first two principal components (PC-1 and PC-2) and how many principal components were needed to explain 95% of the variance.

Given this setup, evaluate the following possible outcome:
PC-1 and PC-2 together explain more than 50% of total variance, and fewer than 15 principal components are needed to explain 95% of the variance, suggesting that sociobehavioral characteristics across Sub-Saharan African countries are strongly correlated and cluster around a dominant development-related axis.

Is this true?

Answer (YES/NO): YES